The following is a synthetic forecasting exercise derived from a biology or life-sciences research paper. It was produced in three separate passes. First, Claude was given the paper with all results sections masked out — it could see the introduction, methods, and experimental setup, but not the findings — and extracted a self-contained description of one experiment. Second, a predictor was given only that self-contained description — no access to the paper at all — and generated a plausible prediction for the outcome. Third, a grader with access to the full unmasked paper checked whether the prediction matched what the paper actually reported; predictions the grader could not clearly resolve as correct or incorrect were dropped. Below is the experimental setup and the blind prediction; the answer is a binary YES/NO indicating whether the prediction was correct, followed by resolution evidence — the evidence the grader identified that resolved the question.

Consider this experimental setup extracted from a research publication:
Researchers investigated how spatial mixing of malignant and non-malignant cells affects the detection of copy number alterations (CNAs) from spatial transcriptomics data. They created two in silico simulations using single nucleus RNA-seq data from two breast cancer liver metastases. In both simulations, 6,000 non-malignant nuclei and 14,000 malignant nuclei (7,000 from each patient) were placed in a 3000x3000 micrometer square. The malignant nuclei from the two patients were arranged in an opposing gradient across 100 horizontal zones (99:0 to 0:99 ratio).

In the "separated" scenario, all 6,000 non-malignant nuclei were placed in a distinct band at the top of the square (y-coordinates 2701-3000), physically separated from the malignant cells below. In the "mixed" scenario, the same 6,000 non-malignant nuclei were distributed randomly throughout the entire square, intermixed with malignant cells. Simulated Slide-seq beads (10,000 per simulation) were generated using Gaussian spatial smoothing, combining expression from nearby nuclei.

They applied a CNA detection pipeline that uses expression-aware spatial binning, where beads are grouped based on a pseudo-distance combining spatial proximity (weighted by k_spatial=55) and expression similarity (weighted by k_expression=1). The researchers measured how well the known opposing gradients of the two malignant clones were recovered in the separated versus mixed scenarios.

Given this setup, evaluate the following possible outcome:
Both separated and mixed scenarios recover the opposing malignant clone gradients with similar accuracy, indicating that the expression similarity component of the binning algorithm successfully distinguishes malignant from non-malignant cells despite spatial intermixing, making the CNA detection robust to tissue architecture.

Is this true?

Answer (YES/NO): NO